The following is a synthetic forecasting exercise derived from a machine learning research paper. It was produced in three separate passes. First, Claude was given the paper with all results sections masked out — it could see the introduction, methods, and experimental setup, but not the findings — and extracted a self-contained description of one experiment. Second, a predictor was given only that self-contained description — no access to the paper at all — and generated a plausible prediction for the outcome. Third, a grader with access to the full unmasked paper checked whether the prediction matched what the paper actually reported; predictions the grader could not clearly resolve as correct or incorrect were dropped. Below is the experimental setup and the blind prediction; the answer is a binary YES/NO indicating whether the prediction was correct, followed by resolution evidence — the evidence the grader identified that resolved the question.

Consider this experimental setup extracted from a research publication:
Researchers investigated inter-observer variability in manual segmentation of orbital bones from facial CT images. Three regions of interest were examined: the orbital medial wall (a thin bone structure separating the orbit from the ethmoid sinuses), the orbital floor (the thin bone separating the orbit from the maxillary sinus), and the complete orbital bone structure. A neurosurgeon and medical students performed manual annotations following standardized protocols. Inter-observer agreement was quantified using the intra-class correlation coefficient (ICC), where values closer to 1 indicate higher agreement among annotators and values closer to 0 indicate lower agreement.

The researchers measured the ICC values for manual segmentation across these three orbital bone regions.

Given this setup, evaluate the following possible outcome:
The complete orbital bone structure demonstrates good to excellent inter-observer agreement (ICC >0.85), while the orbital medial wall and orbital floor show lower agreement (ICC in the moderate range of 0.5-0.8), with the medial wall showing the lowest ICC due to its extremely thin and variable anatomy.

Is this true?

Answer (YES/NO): NO